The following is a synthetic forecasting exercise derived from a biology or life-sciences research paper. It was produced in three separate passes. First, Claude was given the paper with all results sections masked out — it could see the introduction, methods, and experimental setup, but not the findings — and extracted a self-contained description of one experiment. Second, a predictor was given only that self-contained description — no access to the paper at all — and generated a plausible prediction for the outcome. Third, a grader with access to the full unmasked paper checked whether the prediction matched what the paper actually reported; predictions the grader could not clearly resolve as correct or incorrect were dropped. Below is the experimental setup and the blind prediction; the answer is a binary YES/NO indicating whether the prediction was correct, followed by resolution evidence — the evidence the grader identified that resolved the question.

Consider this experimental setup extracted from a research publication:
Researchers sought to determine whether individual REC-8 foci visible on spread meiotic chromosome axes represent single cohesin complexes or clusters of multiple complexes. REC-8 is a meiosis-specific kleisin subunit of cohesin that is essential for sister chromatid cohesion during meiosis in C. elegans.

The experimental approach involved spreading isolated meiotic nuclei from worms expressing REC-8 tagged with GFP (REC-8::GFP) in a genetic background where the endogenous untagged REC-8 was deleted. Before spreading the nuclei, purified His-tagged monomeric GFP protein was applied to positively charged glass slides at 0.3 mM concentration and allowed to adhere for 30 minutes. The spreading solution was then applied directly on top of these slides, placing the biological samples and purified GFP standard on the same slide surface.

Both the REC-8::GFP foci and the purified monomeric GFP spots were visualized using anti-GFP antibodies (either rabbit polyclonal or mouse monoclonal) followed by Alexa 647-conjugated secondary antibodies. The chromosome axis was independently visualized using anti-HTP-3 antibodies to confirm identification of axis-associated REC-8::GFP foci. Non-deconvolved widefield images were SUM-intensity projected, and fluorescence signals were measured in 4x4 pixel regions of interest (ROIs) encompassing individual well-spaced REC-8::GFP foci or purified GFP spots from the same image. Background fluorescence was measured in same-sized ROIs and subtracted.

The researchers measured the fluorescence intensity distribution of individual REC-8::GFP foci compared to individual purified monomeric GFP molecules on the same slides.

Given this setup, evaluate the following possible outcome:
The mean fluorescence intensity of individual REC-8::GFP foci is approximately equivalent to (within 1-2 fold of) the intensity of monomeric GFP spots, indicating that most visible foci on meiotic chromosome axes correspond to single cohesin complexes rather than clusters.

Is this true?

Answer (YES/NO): YES